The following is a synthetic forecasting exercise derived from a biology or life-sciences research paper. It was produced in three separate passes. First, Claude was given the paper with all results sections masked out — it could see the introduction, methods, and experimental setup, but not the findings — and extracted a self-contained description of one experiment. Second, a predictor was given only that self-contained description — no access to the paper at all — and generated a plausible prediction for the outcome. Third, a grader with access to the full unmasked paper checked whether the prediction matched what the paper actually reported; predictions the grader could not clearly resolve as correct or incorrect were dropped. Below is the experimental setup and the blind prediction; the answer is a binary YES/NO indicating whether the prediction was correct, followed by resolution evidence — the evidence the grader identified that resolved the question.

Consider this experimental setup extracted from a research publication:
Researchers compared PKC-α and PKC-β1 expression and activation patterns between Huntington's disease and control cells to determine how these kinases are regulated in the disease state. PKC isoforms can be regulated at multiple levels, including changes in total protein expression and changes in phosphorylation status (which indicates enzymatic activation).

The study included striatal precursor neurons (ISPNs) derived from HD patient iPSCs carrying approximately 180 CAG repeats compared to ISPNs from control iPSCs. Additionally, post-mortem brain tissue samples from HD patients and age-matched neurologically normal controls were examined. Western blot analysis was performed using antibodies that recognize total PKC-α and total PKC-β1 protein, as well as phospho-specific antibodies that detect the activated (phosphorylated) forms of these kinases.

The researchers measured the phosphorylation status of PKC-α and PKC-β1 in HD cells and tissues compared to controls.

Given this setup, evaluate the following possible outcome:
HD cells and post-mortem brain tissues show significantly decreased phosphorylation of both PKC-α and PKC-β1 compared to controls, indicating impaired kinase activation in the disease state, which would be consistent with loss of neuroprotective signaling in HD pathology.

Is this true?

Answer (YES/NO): NO